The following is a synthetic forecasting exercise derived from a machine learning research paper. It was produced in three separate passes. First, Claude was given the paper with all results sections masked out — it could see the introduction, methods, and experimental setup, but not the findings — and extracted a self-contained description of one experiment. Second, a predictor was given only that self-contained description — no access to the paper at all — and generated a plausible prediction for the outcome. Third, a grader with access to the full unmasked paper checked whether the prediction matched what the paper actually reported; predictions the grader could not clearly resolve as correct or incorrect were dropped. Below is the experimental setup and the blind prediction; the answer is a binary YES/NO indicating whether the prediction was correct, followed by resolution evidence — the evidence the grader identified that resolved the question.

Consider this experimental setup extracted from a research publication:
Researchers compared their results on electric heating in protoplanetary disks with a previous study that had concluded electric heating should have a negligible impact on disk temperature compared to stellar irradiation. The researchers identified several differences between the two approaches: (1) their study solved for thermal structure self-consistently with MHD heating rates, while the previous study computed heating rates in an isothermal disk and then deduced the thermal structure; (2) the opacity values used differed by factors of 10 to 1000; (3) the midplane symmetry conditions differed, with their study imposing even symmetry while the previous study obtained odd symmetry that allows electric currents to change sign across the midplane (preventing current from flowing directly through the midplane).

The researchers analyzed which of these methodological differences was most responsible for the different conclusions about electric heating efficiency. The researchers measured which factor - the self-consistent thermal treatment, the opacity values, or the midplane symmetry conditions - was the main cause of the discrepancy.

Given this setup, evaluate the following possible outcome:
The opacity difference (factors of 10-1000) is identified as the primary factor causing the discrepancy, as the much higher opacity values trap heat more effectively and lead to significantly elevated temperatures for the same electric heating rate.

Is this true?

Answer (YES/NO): YES